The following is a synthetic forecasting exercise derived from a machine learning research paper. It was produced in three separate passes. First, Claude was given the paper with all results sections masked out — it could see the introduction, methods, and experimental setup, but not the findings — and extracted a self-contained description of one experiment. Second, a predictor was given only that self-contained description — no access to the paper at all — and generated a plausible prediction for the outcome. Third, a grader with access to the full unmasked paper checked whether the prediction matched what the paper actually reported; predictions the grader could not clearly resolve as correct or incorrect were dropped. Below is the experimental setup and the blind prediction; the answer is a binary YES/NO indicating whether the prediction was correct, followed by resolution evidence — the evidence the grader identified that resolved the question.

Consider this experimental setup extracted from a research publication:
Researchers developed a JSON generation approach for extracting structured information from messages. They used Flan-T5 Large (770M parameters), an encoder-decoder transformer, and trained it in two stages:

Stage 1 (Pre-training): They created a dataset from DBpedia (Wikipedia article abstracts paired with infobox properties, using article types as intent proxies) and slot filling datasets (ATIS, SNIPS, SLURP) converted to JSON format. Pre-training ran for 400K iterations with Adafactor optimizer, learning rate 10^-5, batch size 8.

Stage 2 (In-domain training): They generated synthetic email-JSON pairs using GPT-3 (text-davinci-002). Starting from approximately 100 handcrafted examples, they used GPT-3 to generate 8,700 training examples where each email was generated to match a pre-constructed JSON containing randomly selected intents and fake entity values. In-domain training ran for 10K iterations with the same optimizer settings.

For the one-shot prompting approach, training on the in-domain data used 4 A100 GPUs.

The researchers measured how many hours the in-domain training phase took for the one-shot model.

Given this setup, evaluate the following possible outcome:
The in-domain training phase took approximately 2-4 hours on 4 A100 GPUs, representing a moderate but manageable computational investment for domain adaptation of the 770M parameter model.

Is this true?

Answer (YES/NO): YES